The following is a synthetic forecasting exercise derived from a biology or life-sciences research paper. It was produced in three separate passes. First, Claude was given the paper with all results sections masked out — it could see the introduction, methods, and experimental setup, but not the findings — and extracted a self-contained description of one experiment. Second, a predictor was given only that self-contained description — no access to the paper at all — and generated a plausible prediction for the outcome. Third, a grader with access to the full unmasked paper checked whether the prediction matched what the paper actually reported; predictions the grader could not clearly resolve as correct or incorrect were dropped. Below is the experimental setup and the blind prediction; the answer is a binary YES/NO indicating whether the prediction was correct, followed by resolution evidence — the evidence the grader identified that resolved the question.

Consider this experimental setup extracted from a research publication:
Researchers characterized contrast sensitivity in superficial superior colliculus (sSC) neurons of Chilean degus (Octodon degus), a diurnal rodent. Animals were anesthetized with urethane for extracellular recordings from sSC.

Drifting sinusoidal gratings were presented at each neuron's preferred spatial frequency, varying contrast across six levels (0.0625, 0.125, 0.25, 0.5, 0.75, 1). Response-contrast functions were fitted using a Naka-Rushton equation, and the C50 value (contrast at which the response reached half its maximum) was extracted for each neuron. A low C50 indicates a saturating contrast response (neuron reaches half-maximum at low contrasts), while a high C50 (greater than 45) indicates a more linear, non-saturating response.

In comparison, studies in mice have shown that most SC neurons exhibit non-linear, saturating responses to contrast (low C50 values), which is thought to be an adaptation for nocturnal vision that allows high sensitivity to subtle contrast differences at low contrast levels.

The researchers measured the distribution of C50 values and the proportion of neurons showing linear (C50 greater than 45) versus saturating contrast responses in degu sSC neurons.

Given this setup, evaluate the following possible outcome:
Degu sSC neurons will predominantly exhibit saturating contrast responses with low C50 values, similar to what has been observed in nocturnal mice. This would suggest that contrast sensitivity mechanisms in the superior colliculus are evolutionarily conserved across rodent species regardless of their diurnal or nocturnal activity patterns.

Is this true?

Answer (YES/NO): NO